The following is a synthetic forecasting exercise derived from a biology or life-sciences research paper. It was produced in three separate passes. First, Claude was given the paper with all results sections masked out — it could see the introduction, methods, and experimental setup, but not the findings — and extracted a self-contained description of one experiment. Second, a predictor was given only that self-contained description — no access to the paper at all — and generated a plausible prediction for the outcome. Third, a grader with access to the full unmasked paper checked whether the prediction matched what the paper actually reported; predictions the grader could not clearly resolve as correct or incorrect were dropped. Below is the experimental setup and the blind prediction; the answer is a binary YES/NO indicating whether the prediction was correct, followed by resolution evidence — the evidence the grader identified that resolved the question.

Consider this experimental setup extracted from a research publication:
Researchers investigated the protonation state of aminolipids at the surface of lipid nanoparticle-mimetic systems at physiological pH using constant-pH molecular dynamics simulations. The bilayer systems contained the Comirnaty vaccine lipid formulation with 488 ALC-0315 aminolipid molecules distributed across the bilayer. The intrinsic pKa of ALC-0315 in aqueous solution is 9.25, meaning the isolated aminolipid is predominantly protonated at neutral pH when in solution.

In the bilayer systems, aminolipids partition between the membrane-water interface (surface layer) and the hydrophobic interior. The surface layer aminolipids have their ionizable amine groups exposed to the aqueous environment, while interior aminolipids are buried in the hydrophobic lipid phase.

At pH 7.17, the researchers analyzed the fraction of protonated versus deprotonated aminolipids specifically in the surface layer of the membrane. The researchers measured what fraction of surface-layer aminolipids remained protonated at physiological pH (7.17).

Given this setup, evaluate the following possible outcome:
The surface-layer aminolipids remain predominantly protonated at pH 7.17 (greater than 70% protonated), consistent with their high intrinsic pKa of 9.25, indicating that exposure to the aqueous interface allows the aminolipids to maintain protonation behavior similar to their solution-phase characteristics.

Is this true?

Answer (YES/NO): NO